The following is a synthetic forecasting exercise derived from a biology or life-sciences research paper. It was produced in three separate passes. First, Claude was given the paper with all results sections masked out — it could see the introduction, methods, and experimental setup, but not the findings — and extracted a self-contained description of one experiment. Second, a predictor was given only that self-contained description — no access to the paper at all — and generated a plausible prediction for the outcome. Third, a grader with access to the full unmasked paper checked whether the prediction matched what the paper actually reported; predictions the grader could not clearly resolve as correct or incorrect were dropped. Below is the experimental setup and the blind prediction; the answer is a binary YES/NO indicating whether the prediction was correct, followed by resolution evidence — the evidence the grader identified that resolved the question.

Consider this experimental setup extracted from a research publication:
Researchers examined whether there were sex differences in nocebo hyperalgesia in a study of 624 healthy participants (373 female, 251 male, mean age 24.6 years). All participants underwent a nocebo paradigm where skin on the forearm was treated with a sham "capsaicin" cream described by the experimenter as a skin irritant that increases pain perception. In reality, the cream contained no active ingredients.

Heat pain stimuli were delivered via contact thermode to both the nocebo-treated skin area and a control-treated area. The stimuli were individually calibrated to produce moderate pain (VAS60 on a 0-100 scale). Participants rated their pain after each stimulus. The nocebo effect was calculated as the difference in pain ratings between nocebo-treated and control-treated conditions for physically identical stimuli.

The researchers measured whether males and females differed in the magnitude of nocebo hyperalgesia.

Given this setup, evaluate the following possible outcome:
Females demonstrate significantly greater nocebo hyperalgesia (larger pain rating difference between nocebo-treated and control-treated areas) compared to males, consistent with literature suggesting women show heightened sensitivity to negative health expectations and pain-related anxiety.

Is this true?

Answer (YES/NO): YES